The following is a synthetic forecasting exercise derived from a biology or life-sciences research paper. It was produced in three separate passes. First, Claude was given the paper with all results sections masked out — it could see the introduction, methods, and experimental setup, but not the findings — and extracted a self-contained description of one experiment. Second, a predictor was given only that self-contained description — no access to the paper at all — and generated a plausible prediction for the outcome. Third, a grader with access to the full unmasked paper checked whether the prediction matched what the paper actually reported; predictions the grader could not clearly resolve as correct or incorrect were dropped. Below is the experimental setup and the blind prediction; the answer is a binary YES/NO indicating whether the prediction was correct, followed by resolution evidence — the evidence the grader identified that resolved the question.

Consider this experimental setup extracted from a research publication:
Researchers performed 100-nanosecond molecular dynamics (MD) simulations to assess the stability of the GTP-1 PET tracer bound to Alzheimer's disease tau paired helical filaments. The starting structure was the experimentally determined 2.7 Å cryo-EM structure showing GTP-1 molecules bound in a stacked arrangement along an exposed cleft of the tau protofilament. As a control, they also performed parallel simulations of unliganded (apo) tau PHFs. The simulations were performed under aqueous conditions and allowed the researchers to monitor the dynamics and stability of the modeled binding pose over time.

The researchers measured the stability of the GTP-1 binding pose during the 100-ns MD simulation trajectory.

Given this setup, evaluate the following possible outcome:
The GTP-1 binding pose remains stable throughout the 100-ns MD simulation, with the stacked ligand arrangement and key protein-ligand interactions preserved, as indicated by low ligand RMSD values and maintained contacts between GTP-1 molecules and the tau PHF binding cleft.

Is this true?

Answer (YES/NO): YES